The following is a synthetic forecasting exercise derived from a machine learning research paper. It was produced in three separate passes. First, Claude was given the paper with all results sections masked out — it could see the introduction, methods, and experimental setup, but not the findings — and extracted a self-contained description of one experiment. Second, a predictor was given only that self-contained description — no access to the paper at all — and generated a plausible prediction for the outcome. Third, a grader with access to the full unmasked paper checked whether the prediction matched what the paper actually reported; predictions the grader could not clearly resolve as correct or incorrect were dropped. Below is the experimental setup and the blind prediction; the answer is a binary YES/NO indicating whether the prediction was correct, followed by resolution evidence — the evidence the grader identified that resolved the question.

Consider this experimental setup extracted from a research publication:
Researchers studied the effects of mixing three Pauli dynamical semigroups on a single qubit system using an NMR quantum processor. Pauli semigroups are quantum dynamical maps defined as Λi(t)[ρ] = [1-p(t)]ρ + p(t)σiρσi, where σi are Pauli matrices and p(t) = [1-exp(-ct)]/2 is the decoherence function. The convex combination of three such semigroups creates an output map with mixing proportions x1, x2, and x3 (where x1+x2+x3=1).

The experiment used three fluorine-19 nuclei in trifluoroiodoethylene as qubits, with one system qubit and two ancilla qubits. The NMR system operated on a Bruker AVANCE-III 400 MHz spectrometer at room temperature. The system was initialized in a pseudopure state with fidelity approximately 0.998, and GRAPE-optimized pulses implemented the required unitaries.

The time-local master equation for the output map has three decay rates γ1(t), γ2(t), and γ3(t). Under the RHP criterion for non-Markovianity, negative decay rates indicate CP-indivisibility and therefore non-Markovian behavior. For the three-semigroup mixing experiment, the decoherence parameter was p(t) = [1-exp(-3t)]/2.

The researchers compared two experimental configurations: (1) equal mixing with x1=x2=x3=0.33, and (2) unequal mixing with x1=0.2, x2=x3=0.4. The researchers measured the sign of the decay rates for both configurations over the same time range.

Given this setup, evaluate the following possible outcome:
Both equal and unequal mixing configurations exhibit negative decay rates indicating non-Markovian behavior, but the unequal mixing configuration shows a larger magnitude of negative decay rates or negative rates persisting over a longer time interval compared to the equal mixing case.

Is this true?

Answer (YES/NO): NO